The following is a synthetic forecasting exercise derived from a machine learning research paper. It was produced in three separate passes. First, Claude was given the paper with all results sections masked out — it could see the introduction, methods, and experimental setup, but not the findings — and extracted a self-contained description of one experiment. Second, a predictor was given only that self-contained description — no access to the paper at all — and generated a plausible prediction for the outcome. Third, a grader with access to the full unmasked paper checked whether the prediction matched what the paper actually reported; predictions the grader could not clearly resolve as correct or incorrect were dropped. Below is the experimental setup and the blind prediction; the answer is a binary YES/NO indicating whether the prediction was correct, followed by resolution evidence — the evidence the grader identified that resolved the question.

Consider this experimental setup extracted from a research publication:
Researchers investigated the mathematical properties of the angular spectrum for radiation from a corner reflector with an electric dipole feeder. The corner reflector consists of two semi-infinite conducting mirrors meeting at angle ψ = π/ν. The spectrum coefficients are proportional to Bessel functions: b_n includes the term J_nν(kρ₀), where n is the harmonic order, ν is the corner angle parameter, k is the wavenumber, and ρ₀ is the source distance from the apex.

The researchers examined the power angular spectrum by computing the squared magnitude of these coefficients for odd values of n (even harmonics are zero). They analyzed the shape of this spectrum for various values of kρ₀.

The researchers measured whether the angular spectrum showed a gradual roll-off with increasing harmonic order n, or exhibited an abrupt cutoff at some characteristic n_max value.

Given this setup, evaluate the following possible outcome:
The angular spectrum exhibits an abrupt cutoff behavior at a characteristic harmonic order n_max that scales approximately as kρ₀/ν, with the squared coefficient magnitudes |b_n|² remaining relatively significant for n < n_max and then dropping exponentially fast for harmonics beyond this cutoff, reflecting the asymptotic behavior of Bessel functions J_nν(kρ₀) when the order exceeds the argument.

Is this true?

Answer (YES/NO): YES